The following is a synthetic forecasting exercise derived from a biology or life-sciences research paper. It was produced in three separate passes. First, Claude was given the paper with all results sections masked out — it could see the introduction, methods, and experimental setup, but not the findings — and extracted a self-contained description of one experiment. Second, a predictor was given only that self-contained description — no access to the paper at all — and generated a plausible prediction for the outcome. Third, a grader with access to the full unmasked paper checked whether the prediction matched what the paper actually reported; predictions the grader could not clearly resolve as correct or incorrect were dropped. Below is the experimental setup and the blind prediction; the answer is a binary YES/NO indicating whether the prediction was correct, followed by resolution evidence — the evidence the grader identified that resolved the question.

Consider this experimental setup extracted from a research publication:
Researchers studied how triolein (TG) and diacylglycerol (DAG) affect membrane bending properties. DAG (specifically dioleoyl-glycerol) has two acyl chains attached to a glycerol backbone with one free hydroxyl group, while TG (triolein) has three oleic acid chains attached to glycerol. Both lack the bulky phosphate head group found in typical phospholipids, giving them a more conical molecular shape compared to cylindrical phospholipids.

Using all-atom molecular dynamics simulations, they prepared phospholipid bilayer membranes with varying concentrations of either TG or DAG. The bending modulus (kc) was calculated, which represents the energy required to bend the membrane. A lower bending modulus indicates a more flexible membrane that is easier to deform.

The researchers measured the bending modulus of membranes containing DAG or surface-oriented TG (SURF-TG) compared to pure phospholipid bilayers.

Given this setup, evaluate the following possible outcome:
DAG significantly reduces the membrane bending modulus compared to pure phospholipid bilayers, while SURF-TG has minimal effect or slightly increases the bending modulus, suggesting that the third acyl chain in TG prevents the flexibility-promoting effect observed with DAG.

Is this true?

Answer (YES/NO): NO